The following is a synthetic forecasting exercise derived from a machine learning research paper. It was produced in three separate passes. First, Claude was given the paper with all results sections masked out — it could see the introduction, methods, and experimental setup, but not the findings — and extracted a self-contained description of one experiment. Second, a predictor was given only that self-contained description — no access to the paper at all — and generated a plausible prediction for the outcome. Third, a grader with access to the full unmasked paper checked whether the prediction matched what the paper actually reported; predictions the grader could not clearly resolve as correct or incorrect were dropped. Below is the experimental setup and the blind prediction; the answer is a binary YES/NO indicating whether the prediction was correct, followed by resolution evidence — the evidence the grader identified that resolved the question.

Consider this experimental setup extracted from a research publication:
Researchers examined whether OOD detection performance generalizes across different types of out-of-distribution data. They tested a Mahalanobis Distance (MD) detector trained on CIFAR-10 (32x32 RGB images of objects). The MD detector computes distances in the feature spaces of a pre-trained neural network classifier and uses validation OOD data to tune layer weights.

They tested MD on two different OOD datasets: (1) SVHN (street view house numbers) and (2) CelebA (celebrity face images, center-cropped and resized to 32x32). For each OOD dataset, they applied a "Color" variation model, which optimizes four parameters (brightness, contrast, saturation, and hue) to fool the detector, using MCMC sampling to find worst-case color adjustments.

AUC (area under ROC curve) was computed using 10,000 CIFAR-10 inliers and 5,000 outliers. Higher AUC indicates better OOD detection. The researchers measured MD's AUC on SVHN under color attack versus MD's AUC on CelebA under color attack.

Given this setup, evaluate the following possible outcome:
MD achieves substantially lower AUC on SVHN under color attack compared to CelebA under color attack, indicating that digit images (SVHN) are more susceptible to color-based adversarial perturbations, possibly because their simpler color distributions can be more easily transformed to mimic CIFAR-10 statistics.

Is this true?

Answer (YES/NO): NO